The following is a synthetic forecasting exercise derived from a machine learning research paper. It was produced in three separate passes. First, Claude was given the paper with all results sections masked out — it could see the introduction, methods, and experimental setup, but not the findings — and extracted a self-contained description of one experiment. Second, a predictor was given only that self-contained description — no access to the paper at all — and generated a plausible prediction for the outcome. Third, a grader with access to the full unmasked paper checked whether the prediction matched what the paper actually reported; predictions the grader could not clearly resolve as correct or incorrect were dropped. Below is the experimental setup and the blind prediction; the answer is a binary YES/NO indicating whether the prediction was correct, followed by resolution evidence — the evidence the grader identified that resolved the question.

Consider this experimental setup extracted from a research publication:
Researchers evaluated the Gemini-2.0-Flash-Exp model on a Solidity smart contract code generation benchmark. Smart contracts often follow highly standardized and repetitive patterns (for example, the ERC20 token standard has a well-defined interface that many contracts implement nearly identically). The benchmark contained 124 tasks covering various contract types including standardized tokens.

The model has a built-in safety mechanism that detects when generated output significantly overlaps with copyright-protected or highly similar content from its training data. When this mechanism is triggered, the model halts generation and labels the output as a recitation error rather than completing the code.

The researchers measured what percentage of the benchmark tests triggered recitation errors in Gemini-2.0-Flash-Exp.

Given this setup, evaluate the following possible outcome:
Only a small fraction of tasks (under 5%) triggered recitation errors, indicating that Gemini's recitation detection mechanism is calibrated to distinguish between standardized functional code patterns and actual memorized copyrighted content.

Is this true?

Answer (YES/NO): NO